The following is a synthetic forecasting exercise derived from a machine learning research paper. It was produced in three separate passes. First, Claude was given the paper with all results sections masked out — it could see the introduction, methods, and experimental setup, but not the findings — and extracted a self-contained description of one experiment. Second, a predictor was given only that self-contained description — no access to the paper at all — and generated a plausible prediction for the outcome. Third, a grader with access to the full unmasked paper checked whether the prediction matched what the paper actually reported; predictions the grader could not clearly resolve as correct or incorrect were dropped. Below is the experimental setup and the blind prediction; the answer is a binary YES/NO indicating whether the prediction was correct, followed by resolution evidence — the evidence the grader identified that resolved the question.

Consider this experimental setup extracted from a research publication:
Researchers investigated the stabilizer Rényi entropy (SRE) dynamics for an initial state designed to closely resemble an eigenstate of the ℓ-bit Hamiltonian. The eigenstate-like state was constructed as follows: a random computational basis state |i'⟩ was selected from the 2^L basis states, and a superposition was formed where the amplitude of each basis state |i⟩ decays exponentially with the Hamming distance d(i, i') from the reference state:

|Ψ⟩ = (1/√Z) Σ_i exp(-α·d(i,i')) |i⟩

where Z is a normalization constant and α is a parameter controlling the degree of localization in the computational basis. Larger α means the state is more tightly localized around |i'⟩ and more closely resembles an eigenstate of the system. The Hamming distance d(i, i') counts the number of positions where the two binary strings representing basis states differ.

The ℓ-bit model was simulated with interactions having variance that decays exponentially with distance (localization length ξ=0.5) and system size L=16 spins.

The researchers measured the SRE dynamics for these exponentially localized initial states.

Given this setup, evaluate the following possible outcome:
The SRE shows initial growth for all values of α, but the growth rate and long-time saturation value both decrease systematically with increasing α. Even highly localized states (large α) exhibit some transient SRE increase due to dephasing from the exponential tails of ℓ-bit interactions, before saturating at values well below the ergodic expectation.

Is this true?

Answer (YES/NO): NO